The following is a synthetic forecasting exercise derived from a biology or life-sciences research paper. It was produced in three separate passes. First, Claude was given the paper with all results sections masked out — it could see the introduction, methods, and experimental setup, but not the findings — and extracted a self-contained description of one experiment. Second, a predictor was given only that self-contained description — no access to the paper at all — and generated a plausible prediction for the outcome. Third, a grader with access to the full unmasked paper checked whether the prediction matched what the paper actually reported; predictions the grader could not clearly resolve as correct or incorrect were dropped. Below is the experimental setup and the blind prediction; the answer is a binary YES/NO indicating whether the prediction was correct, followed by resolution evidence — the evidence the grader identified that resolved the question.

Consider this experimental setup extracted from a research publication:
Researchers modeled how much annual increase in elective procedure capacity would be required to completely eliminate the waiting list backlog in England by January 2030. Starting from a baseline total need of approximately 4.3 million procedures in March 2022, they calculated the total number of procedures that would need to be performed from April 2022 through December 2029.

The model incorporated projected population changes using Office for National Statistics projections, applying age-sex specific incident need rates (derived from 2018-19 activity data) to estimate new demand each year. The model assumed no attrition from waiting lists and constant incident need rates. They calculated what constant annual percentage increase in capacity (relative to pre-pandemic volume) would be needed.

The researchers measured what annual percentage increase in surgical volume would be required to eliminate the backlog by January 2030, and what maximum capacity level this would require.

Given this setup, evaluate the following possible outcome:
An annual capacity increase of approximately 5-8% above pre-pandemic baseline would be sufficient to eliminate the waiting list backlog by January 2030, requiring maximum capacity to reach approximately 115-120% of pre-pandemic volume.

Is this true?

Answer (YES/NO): NO